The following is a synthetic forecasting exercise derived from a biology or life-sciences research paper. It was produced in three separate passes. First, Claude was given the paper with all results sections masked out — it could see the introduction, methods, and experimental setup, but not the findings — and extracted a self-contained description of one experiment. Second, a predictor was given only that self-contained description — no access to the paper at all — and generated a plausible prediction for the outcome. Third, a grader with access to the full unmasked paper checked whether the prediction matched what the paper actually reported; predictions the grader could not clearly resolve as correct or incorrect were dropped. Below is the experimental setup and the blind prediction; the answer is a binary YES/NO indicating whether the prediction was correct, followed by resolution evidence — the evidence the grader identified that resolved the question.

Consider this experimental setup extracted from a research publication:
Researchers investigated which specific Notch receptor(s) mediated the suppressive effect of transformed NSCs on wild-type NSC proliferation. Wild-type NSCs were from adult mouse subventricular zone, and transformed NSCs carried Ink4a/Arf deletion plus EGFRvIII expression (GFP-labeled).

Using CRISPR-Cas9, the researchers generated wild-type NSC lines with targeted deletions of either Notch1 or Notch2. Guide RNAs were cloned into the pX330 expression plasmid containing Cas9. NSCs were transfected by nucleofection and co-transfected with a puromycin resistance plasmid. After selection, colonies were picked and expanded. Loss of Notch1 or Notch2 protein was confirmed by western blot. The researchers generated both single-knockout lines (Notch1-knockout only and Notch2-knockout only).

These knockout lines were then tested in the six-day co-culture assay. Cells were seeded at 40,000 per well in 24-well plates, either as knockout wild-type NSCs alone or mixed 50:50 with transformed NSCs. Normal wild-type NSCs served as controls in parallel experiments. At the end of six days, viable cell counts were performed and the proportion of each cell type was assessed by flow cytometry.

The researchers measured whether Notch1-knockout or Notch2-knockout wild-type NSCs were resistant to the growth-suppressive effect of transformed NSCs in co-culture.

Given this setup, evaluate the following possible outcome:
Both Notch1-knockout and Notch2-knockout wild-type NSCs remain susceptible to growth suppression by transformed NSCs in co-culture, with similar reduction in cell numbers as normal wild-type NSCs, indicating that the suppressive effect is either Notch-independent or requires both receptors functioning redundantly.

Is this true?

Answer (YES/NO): NO